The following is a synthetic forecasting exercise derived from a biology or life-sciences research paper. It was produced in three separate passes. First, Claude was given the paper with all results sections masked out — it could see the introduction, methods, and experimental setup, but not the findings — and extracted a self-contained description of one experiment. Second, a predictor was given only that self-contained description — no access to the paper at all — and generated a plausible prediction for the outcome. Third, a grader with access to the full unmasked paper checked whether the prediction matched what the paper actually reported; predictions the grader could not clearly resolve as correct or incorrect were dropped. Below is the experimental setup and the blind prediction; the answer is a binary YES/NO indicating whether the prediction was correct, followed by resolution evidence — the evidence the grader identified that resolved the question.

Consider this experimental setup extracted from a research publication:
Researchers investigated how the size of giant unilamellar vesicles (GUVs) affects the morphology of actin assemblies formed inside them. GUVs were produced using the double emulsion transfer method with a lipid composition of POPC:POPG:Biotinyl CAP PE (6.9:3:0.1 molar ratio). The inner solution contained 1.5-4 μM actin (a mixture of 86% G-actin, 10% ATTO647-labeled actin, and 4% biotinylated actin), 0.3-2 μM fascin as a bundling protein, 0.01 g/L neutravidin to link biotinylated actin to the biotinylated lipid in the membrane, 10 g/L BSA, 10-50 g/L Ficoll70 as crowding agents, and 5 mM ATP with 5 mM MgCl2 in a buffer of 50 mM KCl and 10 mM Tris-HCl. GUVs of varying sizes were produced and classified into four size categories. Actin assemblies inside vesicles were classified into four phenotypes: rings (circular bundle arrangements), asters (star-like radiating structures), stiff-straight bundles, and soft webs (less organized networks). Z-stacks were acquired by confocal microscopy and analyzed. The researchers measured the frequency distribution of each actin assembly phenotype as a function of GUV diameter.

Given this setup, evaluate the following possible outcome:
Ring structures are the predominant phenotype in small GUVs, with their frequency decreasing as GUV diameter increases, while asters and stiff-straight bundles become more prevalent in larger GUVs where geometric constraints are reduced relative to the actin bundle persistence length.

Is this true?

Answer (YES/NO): NO